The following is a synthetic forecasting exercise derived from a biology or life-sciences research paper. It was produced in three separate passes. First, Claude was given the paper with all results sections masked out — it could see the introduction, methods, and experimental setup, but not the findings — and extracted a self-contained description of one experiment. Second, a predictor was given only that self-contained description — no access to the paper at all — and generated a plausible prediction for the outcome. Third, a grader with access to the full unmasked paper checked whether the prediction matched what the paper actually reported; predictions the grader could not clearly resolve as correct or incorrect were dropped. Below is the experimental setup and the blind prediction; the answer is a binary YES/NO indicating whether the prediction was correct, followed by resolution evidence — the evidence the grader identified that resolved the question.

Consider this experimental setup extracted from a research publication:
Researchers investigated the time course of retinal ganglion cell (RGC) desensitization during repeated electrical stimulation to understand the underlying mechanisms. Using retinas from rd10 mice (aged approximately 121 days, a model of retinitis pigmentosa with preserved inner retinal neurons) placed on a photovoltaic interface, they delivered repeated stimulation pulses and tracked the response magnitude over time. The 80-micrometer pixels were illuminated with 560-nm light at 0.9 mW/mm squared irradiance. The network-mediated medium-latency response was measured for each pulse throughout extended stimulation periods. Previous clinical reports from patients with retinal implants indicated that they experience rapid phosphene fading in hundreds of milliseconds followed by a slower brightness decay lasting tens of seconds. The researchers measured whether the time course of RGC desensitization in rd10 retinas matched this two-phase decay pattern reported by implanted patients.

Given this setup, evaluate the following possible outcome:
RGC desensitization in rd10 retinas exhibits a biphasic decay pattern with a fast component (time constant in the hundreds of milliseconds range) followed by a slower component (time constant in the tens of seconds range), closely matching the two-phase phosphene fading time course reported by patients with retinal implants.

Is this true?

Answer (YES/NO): NO